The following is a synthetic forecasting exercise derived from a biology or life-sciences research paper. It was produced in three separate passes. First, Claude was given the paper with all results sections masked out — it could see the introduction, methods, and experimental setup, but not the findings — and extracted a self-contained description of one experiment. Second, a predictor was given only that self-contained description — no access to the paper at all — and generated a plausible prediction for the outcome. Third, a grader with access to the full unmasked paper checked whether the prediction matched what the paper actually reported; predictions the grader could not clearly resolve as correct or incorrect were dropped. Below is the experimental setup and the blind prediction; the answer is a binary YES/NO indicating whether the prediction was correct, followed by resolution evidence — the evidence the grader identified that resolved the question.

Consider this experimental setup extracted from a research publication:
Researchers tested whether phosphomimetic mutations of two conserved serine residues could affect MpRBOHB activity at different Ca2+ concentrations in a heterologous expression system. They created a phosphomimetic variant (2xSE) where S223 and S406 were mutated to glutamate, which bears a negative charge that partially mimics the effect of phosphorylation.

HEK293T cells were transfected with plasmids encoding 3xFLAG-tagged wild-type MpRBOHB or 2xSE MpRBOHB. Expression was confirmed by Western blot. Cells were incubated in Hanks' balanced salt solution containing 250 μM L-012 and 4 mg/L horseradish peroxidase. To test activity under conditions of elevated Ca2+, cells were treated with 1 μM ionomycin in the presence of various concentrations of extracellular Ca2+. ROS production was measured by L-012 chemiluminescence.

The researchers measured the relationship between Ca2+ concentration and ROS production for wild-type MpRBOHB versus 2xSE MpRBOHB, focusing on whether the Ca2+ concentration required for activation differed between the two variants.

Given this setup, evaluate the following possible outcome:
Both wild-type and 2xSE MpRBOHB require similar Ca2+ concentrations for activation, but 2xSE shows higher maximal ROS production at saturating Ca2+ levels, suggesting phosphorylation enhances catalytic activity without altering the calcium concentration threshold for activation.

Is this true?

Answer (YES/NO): NO